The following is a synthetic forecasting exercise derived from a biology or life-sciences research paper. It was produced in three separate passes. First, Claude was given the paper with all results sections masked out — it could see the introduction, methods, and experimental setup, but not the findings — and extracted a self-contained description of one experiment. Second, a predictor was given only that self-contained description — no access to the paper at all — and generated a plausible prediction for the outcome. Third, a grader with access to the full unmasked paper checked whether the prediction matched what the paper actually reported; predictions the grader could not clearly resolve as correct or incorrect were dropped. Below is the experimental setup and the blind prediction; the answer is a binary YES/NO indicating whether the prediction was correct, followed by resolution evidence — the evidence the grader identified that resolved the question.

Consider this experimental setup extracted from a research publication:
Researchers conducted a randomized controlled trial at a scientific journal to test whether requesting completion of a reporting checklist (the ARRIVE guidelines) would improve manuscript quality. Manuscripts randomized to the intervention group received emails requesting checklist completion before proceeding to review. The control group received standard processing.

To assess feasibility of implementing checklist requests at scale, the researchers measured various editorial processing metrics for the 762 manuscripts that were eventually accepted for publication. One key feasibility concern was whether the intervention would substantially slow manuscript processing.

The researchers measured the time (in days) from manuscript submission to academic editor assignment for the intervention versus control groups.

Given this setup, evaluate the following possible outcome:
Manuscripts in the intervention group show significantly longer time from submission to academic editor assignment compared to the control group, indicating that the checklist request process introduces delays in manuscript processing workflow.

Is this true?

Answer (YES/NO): YES